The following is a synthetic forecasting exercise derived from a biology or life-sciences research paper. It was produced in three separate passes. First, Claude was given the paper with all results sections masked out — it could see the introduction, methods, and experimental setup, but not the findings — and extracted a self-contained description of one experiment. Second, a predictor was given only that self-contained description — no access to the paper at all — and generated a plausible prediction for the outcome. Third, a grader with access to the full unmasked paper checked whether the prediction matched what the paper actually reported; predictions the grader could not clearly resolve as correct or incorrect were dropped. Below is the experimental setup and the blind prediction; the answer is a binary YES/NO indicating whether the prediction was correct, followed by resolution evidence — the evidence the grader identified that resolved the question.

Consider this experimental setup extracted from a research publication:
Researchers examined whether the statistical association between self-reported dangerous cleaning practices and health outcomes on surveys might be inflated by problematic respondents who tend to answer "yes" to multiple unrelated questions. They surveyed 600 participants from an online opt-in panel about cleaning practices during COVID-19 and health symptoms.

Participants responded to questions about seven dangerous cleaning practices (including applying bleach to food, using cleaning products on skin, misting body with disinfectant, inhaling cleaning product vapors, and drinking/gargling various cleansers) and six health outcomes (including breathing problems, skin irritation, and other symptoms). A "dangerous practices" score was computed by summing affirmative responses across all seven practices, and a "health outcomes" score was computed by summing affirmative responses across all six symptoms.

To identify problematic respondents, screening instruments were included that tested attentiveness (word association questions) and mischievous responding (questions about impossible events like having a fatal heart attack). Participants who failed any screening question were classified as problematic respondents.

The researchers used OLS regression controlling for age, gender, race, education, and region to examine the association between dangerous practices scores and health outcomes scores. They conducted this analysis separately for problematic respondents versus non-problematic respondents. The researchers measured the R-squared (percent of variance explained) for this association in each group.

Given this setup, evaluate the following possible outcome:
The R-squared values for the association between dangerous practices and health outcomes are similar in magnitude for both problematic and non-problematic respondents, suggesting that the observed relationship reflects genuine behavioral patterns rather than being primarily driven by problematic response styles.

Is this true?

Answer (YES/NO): NO